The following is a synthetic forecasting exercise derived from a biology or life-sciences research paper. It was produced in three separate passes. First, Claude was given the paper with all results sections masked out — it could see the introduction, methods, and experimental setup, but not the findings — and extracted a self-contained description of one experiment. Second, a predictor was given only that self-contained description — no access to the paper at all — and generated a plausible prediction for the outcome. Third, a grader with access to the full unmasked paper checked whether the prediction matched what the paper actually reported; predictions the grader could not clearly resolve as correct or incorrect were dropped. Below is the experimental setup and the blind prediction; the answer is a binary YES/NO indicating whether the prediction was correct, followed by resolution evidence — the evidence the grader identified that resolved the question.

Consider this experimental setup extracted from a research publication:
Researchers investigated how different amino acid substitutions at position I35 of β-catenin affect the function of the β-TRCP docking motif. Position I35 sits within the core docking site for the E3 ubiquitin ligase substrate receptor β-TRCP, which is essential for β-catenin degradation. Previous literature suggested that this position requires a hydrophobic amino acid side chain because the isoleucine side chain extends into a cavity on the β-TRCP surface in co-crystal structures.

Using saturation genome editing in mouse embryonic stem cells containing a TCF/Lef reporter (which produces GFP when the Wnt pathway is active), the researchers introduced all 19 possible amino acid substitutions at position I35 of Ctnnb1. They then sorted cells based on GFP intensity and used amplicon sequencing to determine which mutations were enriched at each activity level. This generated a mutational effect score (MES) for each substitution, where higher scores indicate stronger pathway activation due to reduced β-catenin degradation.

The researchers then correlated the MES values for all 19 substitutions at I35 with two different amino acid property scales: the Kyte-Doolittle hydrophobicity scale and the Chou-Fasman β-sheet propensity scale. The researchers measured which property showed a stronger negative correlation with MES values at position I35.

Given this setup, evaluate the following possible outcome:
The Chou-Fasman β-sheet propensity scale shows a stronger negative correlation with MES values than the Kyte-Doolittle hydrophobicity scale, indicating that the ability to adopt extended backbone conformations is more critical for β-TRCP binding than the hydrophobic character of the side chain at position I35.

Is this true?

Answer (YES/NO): YES